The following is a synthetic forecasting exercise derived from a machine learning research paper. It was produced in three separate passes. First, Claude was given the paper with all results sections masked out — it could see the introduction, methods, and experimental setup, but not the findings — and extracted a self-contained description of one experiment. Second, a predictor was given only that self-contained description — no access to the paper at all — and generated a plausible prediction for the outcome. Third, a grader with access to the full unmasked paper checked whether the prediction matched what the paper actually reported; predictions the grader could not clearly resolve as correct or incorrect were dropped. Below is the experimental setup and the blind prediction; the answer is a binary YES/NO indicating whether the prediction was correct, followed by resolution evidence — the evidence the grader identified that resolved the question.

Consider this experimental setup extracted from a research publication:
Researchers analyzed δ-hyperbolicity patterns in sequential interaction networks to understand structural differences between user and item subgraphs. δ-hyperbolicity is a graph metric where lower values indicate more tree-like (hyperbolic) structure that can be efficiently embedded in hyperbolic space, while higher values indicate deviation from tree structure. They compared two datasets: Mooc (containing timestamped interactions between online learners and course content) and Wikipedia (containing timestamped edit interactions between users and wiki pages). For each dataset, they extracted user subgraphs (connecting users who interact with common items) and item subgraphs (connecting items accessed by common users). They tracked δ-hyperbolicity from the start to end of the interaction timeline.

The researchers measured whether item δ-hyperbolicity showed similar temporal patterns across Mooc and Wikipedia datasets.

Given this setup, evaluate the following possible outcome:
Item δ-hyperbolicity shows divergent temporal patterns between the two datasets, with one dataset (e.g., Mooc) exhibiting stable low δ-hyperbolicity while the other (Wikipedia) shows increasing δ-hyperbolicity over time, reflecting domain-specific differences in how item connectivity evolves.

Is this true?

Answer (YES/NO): NO